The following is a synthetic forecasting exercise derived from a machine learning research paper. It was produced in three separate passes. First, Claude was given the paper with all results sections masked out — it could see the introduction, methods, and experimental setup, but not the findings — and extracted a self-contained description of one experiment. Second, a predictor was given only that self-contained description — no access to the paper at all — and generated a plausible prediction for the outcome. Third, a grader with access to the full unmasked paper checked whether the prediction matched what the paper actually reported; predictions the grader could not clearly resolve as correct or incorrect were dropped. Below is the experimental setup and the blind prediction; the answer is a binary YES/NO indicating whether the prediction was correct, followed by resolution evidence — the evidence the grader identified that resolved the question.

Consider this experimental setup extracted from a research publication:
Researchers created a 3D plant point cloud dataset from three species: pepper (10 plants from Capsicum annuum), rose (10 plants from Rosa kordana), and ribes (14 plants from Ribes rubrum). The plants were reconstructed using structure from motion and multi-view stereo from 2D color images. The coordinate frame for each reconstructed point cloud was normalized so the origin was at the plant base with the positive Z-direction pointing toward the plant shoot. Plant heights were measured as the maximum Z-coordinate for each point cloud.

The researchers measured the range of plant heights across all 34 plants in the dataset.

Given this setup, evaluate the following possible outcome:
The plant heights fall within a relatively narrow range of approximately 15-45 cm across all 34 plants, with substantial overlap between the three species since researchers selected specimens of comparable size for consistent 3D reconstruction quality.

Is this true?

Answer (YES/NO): NO